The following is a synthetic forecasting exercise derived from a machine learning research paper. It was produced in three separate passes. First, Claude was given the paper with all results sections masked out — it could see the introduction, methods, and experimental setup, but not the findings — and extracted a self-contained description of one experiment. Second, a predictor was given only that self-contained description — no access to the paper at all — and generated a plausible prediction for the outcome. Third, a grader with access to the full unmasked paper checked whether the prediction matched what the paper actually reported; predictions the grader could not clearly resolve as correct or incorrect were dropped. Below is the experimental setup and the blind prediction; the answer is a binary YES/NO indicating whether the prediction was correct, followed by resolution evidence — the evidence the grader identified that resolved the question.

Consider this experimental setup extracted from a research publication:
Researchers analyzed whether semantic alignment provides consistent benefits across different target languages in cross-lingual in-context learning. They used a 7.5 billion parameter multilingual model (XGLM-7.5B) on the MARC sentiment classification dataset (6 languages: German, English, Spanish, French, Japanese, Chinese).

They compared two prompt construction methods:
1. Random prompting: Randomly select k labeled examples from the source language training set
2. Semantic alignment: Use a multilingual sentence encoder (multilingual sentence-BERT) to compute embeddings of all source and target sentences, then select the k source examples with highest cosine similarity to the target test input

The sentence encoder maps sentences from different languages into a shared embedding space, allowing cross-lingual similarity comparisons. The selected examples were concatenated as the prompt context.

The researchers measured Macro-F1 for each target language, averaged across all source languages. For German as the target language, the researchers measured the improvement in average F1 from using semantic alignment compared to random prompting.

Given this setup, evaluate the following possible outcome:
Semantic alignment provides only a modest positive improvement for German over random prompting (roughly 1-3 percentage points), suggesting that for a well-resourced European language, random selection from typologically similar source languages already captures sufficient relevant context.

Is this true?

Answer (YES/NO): YES